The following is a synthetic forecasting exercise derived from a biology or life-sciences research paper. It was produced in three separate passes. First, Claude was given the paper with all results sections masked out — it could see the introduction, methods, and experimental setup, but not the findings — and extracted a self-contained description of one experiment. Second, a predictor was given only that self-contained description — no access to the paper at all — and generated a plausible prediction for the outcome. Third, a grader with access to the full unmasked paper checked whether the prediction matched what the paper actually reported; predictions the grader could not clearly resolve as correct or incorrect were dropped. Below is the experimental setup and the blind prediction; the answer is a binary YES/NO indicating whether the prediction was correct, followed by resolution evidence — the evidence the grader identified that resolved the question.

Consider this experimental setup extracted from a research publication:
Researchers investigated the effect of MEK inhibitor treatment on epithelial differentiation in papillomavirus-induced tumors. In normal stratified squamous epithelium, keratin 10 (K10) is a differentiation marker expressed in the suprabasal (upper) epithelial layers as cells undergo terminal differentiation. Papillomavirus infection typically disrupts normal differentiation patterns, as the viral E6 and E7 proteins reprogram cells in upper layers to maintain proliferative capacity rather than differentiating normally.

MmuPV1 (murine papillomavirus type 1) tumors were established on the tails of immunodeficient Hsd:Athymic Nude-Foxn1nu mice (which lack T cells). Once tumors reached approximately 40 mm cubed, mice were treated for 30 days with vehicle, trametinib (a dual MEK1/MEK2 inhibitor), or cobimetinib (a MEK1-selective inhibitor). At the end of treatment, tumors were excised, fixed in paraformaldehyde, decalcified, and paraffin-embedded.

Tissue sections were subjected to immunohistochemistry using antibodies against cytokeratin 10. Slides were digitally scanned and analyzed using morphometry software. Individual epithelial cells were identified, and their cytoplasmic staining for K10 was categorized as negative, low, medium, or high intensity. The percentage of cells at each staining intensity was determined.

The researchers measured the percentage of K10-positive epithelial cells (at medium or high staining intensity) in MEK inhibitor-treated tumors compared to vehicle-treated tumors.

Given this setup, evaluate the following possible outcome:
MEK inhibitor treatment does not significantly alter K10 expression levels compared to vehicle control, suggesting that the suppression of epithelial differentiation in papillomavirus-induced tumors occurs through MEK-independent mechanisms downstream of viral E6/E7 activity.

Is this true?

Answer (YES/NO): NO